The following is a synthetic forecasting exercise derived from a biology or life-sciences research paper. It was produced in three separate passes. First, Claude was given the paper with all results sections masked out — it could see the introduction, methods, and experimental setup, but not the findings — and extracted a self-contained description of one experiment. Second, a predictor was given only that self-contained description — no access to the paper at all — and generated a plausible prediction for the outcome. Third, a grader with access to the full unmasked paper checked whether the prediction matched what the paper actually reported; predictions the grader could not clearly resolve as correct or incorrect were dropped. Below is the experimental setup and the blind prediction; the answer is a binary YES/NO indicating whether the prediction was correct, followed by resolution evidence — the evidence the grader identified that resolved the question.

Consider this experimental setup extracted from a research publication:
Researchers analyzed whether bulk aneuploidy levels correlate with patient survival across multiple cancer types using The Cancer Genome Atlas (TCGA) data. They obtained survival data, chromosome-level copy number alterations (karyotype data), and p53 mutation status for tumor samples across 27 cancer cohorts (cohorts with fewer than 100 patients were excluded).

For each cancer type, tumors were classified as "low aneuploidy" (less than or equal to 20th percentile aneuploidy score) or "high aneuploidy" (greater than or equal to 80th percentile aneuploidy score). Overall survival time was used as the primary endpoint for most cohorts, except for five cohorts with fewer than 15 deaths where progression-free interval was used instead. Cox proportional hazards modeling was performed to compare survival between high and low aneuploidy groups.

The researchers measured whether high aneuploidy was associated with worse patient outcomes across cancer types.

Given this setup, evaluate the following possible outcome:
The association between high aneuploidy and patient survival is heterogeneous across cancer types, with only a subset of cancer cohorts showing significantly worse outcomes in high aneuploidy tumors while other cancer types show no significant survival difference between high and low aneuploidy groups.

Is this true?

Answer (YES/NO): YES